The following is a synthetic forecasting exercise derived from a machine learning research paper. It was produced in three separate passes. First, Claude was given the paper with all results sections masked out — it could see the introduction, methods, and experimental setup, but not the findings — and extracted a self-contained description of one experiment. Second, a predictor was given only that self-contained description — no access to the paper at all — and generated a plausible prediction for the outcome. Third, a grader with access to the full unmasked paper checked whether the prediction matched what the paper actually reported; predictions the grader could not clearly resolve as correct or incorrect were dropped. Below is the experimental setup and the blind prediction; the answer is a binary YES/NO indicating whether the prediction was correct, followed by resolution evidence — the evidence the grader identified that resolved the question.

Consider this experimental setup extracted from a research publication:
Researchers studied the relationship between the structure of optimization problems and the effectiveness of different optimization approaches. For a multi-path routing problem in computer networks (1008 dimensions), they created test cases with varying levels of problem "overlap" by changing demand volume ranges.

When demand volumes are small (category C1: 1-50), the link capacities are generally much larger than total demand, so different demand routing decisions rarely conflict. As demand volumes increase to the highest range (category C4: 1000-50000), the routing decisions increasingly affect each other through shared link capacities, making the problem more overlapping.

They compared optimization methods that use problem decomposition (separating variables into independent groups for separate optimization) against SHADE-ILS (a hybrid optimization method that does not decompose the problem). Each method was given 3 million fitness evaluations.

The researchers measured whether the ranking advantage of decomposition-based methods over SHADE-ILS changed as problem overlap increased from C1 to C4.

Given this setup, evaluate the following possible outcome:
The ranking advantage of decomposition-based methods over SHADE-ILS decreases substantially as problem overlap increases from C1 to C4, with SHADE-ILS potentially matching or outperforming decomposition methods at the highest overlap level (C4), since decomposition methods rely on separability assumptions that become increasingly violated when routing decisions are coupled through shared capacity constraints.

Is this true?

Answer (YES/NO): YES